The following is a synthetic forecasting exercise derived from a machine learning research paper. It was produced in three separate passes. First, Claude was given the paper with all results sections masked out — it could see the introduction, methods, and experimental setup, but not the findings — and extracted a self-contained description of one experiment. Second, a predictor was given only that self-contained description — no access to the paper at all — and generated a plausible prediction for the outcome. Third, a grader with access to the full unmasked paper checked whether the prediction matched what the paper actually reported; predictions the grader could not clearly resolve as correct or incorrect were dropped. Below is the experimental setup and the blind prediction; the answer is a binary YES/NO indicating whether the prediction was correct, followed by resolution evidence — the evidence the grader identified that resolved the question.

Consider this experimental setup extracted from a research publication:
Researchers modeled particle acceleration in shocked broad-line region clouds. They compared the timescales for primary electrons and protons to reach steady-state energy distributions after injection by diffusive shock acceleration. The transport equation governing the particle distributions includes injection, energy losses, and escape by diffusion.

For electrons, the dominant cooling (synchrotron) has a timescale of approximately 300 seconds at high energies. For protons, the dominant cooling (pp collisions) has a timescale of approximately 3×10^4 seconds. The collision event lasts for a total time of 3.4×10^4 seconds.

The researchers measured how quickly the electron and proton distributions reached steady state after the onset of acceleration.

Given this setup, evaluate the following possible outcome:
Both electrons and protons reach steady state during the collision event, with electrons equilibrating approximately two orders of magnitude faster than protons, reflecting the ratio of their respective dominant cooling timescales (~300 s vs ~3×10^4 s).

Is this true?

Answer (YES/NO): NO